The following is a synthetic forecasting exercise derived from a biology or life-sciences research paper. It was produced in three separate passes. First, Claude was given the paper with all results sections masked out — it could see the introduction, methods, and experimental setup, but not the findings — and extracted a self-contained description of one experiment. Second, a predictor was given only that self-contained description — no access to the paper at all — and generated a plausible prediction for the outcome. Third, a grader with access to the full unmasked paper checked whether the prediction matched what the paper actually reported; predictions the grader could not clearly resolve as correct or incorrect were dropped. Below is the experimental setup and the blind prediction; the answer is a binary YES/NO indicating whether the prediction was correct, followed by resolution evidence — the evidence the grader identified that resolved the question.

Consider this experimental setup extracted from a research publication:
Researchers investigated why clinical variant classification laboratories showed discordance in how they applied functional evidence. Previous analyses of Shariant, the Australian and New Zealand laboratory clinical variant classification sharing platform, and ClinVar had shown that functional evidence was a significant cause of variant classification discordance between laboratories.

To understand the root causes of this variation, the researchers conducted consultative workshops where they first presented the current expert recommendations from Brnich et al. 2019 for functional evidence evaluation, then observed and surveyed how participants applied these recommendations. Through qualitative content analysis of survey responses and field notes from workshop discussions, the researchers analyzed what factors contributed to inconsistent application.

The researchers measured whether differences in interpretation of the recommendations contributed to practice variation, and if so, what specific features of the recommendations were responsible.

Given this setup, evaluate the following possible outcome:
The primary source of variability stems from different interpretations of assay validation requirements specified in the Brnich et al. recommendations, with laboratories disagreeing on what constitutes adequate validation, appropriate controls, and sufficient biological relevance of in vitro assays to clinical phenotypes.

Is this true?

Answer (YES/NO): YES